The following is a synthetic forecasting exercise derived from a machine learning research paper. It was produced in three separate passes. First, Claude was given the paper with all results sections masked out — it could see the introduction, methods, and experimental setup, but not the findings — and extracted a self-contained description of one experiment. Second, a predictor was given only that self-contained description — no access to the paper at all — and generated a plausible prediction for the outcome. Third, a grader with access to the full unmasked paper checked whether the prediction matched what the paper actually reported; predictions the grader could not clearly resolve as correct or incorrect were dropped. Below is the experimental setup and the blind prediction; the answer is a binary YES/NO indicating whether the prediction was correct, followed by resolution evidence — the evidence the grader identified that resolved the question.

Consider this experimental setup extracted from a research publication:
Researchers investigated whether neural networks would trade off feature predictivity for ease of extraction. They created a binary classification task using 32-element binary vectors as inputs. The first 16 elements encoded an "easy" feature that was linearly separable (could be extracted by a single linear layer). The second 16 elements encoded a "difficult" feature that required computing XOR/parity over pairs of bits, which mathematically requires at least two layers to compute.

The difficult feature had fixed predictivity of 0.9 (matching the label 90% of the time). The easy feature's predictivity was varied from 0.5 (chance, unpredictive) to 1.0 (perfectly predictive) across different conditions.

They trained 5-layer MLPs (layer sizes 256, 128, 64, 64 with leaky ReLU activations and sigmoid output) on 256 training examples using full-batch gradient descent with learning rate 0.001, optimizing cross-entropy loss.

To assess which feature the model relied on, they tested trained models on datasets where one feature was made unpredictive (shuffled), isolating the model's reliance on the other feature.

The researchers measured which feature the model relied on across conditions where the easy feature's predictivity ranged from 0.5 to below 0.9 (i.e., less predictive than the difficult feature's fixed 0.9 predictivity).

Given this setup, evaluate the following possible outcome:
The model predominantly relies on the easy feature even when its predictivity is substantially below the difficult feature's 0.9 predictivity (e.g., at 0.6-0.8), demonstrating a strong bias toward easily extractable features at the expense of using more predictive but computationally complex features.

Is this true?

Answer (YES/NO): NO